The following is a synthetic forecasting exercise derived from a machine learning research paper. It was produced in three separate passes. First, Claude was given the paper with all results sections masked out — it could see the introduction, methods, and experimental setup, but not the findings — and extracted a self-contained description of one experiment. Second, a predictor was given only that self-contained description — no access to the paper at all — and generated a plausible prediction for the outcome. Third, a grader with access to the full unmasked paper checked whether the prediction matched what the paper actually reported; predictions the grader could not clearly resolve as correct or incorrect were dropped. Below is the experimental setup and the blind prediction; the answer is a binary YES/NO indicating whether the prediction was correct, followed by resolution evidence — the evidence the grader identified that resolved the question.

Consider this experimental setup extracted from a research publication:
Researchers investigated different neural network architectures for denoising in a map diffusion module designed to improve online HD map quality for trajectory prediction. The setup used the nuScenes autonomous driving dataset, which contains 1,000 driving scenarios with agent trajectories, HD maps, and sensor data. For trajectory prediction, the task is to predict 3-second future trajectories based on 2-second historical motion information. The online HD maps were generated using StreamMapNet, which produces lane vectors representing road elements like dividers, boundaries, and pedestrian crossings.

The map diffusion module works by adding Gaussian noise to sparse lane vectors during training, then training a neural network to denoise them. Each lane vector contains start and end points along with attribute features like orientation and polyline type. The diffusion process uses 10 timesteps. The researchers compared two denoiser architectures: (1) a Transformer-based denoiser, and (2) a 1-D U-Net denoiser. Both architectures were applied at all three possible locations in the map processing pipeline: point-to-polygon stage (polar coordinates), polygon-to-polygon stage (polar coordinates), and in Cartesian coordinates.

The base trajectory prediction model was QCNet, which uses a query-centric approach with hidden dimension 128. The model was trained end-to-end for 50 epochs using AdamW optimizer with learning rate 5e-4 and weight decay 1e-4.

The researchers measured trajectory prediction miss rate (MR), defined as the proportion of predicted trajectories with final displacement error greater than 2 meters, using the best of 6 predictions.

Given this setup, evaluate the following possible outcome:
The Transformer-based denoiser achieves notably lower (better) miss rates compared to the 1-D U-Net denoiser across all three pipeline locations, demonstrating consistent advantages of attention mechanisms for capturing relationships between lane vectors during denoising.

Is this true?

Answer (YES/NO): NO